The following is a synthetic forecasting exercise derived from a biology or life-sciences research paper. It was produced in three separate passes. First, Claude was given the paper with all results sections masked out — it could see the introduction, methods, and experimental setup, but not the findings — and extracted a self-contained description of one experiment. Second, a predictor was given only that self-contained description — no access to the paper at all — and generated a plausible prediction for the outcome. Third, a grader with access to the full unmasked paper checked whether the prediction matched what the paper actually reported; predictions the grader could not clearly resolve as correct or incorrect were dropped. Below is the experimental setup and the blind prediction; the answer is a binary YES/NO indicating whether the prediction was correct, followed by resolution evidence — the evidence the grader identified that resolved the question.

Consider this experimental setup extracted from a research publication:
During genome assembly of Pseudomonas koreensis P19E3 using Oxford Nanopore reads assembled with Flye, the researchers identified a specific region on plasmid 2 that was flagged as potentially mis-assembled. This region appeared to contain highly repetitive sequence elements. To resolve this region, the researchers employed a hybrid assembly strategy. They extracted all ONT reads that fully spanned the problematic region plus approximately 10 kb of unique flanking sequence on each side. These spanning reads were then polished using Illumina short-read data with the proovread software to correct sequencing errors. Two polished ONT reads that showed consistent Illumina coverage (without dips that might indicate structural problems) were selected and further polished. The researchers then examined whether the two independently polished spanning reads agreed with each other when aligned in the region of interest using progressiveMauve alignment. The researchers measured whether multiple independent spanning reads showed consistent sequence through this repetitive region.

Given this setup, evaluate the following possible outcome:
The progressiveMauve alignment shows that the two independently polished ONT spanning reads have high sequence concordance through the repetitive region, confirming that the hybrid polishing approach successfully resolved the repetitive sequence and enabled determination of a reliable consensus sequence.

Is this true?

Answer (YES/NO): NO